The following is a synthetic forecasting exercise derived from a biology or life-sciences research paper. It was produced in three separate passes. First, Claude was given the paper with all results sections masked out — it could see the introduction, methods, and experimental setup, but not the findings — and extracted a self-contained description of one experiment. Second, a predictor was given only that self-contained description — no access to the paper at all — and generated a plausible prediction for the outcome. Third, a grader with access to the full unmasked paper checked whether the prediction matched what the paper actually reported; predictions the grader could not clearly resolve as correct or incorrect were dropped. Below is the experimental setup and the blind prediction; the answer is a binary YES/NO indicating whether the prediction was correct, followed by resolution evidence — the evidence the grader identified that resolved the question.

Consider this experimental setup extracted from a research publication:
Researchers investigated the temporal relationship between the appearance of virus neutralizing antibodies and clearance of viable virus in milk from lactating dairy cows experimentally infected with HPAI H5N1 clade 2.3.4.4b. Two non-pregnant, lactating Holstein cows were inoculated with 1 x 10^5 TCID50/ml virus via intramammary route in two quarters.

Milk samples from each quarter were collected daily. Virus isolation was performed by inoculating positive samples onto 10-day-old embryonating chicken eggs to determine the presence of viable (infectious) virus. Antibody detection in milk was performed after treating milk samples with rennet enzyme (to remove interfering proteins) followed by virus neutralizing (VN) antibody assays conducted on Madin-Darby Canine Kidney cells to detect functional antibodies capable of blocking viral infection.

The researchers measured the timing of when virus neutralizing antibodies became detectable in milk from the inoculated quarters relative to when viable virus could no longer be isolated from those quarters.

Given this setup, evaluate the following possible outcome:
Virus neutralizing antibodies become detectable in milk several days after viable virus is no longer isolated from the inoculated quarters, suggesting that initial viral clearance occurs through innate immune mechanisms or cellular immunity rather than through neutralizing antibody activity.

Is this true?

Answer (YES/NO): NO